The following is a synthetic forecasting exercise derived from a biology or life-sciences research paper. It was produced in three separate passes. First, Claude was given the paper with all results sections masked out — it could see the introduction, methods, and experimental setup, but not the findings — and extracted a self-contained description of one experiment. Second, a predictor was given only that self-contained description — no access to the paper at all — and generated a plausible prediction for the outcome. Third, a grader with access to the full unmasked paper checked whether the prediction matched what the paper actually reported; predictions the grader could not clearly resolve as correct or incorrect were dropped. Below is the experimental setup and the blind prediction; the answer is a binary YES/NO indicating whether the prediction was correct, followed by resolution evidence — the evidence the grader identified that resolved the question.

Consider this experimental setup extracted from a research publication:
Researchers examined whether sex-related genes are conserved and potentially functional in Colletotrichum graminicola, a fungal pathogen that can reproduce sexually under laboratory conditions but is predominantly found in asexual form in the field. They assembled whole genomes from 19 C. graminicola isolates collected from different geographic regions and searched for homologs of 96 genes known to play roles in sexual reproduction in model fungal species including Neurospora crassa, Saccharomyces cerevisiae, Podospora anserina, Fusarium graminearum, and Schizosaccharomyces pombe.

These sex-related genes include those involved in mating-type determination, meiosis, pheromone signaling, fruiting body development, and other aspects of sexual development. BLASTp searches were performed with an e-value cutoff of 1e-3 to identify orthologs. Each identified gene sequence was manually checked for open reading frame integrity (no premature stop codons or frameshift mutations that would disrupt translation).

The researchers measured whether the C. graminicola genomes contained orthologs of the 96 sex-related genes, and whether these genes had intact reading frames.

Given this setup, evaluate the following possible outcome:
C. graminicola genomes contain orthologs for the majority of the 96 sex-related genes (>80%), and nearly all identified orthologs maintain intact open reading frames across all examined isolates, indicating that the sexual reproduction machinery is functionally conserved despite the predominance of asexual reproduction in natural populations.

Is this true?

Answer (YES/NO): NO